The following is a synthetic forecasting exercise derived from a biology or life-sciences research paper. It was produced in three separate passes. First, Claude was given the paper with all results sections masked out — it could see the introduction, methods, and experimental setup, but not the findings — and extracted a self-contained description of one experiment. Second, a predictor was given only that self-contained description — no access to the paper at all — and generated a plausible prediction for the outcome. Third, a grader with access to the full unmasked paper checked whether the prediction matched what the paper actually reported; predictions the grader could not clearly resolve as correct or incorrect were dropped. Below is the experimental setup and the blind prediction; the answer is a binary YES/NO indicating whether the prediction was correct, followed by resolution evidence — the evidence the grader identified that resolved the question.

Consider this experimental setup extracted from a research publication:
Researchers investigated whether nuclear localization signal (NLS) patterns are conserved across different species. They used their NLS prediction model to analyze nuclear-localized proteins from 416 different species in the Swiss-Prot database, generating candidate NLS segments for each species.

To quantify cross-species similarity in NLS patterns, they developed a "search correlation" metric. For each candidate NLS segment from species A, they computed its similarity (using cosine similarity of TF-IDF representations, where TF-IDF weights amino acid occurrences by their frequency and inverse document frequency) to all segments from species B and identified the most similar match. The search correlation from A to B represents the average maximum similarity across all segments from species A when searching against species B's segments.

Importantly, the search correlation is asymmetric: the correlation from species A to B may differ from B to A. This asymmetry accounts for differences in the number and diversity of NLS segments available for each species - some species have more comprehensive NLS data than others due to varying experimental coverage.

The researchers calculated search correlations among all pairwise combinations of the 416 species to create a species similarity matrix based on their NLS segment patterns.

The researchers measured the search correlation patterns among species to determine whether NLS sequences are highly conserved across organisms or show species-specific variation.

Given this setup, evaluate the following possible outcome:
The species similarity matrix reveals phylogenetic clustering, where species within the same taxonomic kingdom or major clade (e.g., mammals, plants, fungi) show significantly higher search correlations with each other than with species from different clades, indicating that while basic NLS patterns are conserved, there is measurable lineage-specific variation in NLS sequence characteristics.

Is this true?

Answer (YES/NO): YES